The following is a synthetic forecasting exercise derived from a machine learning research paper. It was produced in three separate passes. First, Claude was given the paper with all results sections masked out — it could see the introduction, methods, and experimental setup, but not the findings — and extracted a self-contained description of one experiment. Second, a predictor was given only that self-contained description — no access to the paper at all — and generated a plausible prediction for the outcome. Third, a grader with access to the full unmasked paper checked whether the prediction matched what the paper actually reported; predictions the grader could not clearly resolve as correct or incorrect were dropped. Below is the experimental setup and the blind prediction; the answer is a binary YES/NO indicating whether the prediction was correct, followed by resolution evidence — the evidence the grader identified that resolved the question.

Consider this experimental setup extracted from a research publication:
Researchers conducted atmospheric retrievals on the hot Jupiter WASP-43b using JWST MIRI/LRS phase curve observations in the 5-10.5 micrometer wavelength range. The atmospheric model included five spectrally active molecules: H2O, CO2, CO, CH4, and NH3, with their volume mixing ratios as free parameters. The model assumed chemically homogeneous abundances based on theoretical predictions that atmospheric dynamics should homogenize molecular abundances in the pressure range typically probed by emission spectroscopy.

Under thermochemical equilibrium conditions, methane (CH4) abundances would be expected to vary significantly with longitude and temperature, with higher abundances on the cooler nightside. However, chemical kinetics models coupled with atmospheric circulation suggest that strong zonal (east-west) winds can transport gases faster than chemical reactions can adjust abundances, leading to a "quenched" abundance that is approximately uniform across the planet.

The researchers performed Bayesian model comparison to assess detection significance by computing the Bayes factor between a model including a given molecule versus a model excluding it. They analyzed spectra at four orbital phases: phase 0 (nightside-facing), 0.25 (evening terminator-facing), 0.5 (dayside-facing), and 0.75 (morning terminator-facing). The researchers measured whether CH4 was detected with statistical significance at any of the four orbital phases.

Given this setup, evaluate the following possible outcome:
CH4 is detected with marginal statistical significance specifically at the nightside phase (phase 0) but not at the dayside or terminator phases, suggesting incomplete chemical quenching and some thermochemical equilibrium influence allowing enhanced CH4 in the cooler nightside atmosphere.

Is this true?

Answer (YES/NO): NO